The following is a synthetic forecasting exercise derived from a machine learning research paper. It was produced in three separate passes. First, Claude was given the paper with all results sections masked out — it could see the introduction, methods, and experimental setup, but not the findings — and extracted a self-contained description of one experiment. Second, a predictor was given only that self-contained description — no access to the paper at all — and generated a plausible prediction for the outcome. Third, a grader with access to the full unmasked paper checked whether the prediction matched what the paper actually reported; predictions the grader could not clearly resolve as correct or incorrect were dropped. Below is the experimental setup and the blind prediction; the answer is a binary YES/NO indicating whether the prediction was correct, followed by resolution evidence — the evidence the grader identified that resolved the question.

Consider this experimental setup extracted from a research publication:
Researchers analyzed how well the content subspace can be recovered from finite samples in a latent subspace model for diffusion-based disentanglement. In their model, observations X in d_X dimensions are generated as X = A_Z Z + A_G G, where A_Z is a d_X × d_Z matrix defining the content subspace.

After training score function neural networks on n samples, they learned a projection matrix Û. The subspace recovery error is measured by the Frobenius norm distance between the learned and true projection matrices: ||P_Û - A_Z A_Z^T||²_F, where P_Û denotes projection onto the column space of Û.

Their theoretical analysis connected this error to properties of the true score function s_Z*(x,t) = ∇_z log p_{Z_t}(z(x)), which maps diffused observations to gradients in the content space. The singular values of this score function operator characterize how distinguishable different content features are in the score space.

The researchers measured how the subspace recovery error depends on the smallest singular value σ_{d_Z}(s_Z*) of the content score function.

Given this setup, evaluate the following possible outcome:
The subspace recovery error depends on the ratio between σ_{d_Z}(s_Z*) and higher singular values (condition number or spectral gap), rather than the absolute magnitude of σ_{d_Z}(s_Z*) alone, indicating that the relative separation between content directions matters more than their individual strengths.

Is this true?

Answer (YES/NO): NO